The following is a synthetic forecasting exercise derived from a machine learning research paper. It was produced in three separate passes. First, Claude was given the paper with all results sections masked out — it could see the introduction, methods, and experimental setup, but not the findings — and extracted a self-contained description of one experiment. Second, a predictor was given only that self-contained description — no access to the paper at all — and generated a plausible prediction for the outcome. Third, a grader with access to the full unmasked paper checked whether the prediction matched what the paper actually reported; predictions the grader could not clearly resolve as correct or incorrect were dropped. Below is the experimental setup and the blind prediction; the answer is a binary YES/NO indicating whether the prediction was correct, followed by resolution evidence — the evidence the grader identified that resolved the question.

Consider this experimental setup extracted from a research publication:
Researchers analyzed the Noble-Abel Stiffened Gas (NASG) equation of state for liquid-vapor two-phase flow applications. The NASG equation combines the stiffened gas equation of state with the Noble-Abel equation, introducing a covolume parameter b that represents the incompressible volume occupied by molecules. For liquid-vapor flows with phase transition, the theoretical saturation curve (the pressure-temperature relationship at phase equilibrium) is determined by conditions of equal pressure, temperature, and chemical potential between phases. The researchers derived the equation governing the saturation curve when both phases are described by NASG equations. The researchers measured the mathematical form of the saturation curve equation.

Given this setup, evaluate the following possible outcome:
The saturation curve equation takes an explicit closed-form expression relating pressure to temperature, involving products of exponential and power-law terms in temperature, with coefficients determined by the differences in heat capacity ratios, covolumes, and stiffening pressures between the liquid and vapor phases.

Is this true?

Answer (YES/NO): NO